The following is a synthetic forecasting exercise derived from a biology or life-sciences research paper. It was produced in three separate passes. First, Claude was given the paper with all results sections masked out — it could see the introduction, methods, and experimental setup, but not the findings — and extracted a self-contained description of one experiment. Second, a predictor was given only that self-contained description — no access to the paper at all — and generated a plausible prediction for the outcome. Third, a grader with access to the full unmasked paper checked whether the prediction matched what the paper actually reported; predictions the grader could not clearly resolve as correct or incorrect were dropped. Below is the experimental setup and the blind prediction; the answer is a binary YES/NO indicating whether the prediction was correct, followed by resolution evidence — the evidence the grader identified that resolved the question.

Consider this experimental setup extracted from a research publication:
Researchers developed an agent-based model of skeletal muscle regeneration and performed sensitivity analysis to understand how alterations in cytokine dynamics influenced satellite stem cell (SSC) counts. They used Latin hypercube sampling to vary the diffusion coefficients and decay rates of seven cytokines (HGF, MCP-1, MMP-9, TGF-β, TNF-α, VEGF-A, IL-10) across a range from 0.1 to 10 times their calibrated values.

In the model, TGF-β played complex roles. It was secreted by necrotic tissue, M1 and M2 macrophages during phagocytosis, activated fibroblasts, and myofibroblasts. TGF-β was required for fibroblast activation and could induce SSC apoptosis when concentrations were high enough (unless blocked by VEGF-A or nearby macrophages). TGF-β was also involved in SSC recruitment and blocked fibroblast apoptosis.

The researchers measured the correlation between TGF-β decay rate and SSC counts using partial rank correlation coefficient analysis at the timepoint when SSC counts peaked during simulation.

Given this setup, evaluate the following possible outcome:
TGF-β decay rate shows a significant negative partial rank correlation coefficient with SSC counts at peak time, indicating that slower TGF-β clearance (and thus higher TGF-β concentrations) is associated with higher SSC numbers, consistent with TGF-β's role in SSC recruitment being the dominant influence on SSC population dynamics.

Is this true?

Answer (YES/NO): NO